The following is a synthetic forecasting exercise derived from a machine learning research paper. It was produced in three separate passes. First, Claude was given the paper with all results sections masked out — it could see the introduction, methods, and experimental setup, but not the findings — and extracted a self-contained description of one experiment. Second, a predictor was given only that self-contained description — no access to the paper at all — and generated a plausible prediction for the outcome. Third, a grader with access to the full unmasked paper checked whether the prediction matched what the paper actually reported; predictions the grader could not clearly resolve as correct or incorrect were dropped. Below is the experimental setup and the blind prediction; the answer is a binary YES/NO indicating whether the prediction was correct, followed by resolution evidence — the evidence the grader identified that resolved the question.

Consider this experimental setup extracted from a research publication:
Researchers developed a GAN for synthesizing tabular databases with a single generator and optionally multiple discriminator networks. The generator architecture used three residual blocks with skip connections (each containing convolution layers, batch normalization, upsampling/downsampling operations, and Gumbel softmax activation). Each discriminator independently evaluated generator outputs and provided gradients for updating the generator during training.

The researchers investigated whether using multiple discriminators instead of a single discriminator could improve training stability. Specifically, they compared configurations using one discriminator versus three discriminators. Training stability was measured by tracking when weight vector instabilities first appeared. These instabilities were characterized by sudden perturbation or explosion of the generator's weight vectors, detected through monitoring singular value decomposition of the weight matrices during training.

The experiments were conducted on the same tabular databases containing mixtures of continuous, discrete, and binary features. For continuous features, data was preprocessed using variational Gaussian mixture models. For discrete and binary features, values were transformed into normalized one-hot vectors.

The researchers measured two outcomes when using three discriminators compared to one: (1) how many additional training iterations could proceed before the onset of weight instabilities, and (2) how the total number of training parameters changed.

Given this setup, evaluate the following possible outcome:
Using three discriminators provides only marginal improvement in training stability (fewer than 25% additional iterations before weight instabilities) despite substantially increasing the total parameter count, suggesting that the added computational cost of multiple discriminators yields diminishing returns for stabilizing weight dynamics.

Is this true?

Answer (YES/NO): NO